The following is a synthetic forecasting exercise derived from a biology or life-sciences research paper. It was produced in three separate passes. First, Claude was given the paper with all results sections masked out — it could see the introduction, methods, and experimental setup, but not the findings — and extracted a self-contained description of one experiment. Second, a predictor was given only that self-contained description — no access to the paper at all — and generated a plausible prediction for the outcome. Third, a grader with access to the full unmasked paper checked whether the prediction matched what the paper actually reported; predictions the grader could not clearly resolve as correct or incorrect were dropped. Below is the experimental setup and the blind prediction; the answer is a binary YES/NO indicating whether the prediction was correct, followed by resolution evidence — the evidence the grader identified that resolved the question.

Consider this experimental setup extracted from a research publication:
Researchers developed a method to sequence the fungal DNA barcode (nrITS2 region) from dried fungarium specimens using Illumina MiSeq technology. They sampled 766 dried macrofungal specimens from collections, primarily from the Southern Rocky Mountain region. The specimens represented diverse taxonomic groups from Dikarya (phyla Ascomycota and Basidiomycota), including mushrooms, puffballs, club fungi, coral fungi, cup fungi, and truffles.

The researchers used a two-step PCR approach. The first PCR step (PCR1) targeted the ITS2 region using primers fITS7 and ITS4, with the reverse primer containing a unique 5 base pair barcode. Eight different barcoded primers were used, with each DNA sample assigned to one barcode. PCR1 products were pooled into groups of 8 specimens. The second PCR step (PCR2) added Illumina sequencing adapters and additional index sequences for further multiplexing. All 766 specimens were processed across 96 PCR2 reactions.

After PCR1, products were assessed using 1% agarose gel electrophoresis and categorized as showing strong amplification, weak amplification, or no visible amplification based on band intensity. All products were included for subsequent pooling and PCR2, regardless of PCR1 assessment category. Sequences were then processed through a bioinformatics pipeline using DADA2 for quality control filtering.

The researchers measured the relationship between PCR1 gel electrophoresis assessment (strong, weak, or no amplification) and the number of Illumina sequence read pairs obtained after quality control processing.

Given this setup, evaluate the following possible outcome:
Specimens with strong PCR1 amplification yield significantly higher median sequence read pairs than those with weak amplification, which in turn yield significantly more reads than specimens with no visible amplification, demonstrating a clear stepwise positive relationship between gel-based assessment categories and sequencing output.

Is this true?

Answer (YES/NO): NO